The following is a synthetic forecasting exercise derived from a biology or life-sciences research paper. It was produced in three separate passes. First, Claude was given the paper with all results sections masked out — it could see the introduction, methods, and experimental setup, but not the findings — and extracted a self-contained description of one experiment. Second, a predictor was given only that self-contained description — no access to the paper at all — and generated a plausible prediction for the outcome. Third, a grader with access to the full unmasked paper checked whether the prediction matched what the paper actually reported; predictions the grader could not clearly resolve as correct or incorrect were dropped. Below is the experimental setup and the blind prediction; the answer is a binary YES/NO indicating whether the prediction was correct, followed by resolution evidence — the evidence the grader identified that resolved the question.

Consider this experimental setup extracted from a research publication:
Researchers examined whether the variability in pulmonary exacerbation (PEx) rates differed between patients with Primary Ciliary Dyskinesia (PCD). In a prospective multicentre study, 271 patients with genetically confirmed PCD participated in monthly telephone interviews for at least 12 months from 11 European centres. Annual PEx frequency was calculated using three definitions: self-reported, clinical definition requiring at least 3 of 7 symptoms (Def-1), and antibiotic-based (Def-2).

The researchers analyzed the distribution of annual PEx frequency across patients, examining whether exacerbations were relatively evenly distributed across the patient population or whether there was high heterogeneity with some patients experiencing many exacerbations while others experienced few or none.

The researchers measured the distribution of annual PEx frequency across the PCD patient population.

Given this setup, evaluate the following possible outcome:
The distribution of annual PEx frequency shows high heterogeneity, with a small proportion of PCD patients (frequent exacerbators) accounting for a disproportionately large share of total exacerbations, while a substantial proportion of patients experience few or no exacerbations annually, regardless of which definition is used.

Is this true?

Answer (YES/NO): NO